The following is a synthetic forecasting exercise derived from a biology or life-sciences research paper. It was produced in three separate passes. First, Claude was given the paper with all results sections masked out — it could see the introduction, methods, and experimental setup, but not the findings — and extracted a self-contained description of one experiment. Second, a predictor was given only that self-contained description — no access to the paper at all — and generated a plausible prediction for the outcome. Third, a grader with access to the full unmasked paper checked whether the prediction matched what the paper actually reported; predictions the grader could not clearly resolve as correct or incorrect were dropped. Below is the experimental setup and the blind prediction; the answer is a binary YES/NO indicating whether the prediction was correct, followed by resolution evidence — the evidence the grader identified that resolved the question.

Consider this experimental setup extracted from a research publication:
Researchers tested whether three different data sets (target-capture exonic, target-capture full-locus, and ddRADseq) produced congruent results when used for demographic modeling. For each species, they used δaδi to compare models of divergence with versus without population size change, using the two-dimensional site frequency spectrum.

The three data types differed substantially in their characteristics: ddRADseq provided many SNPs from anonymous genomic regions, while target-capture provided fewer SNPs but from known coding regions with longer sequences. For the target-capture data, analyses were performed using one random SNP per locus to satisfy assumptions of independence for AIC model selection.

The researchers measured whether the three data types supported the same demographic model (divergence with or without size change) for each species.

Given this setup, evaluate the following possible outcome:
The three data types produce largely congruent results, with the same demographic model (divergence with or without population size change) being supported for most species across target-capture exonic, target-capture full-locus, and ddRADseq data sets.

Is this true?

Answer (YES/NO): YES